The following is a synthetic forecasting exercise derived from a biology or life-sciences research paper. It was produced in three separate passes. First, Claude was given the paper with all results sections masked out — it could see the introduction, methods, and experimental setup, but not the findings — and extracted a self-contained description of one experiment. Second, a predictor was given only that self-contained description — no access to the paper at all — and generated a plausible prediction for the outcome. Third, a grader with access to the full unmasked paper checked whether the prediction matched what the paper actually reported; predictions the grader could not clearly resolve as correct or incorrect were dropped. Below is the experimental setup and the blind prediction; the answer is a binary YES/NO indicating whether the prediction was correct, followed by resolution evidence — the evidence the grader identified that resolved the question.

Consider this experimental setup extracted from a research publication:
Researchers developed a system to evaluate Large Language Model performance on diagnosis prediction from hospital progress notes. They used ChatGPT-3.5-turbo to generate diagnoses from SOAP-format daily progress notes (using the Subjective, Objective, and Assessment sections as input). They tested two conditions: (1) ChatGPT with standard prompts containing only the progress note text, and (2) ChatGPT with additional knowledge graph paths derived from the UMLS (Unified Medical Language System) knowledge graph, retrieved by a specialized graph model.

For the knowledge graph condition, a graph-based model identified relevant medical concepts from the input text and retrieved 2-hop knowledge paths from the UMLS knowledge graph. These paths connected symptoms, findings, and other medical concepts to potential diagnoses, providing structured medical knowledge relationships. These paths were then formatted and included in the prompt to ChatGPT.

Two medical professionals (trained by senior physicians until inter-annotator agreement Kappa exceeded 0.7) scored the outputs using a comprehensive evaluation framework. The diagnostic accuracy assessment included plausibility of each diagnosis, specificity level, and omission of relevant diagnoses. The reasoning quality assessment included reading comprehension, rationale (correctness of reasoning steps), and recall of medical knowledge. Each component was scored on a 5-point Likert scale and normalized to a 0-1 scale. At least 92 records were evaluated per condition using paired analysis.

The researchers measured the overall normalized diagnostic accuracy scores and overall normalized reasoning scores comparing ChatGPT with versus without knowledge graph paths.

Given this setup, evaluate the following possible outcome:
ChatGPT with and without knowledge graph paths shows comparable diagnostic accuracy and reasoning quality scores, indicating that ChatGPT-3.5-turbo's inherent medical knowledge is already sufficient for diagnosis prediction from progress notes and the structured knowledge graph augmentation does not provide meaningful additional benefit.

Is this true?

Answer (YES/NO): NO